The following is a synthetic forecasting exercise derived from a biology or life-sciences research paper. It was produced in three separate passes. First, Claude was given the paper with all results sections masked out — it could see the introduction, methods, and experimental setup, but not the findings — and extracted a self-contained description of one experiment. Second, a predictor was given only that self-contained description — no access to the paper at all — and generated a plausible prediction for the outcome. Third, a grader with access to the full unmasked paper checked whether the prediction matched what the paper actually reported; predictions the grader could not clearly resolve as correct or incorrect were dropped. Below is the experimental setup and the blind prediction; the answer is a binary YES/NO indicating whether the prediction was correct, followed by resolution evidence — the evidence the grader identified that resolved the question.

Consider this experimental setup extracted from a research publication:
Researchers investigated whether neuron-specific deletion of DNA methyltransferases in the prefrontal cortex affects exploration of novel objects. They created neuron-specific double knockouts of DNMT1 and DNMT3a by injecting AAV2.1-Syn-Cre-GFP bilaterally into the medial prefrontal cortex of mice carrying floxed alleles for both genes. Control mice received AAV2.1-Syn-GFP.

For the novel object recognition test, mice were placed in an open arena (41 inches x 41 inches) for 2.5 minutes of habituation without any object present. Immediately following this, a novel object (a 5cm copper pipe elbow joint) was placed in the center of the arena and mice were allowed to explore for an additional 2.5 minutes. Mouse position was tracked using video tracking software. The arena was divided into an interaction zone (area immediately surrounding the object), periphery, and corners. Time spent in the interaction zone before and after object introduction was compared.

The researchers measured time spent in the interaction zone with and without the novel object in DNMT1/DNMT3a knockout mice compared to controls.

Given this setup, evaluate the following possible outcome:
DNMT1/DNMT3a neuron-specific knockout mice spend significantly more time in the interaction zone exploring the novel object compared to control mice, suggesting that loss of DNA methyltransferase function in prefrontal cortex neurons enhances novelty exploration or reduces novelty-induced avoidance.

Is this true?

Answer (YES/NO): NO